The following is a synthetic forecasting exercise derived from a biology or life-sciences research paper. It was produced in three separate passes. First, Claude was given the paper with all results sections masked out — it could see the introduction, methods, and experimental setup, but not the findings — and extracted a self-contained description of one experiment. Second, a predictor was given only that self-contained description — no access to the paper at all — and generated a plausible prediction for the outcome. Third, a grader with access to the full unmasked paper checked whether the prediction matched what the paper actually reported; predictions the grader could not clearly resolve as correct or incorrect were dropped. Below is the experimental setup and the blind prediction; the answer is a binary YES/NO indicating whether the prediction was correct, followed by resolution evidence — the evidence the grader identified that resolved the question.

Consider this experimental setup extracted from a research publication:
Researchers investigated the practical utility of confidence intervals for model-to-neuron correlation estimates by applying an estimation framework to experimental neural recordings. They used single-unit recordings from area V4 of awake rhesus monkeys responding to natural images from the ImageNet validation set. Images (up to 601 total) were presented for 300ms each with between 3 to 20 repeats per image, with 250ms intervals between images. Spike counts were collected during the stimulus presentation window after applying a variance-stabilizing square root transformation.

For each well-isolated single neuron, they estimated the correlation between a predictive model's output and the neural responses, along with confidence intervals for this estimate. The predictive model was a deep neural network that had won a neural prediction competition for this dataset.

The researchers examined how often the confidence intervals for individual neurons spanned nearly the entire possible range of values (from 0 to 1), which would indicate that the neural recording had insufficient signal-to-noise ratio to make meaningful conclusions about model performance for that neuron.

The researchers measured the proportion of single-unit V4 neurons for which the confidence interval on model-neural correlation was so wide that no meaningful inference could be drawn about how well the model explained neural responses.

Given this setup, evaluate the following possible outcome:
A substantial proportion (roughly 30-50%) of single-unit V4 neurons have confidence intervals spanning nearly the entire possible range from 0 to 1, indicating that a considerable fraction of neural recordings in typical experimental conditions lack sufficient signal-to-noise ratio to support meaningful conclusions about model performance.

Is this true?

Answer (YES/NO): NO